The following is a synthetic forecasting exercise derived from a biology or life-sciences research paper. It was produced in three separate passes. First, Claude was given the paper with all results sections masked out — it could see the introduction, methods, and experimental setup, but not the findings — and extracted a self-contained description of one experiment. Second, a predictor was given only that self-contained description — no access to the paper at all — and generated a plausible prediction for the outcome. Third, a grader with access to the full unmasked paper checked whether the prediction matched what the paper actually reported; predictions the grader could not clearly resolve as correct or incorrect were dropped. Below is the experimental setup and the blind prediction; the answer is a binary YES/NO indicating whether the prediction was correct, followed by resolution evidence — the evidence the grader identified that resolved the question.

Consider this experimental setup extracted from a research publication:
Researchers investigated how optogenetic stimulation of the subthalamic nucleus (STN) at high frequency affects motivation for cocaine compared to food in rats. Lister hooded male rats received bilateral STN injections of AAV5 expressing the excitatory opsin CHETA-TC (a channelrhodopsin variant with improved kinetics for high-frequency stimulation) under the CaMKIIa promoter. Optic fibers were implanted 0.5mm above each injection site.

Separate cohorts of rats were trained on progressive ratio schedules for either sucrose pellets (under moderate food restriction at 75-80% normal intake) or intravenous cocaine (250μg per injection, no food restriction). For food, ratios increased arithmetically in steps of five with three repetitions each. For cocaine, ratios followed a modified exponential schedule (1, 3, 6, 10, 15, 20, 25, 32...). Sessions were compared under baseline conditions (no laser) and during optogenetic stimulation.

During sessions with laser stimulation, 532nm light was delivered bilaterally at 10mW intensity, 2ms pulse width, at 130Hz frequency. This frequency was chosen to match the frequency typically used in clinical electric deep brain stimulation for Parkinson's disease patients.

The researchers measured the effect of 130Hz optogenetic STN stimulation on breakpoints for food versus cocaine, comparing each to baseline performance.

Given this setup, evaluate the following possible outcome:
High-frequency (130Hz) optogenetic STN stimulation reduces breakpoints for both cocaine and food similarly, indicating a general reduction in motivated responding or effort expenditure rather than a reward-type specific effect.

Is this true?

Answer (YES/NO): NO